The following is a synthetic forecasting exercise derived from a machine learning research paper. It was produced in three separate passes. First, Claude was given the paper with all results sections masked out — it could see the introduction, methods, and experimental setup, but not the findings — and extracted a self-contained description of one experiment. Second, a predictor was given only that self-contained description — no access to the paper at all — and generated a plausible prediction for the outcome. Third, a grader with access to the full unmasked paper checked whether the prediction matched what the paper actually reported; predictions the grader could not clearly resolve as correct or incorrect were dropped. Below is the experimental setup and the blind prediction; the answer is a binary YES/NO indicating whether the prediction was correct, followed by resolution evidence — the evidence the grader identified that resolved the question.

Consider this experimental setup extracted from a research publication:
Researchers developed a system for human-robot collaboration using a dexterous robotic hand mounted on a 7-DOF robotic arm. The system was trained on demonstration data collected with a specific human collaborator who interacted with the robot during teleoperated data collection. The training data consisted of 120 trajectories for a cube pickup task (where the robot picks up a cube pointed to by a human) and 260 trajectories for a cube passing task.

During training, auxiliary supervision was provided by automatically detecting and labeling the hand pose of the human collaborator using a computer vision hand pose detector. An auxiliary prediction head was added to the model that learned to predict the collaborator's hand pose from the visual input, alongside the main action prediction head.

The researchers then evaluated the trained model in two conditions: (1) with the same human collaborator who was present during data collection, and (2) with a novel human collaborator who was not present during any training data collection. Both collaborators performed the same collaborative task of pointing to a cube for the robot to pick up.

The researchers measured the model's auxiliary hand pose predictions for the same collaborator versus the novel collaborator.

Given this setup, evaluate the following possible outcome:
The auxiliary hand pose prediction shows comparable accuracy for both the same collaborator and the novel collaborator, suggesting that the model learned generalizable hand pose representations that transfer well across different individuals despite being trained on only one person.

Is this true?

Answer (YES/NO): NO